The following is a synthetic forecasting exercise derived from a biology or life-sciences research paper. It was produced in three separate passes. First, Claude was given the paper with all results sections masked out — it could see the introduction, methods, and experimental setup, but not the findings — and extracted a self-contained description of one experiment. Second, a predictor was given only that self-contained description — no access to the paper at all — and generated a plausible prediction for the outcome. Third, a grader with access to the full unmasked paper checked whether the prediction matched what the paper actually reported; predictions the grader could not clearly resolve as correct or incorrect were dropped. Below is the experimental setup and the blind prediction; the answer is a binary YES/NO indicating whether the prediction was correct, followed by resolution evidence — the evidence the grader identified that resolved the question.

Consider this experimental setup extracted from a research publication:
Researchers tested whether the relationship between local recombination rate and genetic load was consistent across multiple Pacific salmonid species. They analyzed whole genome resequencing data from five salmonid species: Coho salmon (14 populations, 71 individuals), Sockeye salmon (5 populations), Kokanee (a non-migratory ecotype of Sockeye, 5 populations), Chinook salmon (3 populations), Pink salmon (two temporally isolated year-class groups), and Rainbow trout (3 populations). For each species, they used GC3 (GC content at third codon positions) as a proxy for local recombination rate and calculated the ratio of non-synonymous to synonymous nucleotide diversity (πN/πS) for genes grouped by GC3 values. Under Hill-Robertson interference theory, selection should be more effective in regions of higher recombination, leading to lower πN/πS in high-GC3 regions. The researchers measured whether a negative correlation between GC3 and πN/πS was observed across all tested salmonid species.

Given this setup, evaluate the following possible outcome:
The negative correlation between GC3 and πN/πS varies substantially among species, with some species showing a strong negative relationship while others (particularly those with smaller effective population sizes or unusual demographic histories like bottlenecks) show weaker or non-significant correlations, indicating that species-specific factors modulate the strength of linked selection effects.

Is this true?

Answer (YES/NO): NO